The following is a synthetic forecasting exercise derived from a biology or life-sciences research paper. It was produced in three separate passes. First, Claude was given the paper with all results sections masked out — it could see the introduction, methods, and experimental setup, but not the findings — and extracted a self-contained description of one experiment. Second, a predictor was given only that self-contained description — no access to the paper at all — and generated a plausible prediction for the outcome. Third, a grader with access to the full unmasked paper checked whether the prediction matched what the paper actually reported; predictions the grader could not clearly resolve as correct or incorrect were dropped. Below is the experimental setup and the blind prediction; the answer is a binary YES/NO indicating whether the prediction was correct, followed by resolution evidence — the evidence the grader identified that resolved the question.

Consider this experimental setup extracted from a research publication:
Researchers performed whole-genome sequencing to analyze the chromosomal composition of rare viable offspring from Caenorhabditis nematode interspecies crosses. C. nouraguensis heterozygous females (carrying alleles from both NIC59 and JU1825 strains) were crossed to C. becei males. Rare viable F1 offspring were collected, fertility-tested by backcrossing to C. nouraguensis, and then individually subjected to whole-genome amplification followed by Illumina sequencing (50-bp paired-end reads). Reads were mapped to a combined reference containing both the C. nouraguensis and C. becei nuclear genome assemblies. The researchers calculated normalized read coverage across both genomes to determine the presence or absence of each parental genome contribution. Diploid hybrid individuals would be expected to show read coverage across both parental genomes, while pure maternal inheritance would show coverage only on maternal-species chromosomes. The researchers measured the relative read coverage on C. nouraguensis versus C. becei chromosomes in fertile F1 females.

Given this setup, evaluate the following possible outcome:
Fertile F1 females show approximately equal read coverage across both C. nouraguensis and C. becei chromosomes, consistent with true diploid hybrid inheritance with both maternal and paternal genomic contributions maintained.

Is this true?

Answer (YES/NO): NO